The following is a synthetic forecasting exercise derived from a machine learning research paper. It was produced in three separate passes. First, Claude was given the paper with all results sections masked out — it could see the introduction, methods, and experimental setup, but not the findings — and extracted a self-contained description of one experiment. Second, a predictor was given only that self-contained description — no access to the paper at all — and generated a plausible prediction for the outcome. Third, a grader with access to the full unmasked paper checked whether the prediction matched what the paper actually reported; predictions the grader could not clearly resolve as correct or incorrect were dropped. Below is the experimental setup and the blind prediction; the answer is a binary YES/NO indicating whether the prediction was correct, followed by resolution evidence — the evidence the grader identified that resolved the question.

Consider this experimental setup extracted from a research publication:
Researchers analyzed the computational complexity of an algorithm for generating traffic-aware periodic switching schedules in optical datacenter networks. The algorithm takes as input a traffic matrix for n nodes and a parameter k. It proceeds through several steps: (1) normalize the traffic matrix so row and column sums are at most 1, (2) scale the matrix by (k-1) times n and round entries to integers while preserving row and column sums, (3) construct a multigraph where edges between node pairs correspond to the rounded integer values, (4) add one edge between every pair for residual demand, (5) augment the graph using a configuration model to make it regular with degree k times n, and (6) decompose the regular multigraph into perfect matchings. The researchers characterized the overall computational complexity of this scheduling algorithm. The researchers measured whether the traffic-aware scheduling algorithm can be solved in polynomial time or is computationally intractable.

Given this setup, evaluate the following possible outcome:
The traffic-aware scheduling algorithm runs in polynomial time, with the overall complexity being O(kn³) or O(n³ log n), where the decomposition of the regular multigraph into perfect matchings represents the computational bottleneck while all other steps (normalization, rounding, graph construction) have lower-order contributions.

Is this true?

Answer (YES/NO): NO